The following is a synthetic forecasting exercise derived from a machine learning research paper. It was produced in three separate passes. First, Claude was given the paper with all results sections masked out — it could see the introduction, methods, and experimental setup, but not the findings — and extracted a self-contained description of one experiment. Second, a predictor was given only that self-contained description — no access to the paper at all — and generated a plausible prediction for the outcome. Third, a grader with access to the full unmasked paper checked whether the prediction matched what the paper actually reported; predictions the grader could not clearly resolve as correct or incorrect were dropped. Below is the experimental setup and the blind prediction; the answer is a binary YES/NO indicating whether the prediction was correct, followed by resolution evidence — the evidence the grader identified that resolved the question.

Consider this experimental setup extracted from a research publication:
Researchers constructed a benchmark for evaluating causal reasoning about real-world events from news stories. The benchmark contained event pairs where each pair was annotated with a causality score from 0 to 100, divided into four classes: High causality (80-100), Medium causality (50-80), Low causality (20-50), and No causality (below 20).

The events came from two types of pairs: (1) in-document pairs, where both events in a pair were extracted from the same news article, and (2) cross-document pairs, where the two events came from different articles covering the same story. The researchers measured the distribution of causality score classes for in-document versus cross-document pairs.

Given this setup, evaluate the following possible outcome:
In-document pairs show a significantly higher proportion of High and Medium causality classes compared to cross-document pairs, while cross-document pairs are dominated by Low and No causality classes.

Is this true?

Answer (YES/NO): NO